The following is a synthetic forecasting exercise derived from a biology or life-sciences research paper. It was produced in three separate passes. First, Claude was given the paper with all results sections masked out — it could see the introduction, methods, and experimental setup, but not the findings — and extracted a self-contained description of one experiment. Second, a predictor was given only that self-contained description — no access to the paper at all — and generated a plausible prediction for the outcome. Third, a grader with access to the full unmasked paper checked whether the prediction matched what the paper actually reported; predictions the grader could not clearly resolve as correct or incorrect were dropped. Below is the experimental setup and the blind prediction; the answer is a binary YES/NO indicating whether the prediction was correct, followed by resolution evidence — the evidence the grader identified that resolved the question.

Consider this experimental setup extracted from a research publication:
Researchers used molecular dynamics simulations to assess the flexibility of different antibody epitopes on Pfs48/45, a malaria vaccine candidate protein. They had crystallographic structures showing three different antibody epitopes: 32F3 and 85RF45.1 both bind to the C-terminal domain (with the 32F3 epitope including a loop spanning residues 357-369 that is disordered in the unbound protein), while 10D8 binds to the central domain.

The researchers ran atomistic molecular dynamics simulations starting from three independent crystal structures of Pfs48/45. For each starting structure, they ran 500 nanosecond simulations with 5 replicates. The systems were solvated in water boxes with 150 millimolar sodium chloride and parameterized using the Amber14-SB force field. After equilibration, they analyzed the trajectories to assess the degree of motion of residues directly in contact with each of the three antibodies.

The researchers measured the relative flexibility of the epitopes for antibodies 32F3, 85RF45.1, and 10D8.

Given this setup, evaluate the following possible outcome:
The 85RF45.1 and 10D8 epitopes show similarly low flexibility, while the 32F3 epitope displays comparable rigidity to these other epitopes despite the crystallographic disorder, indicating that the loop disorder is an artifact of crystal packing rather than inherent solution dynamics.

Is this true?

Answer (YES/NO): NO